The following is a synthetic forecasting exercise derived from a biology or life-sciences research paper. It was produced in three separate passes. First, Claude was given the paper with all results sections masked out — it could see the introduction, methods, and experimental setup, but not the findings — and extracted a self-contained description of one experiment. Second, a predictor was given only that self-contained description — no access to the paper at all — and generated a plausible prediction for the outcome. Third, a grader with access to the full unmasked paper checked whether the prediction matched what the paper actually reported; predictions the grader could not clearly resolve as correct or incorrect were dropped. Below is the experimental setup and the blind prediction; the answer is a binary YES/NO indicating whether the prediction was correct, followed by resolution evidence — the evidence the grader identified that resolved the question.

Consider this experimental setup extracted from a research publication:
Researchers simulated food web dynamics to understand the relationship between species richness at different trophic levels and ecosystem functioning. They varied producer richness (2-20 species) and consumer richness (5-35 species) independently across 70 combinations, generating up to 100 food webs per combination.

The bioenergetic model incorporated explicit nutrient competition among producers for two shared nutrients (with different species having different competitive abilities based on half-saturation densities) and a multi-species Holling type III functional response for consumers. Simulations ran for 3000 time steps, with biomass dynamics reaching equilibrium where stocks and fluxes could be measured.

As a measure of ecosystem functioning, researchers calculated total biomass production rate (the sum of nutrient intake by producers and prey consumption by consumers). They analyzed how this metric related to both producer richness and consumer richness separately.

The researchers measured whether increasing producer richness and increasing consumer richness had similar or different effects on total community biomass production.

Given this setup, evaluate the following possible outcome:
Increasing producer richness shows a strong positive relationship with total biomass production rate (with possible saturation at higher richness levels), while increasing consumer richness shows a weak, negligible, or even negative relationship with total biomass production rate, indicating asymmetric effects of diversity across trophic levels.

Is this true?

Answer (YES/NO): NO